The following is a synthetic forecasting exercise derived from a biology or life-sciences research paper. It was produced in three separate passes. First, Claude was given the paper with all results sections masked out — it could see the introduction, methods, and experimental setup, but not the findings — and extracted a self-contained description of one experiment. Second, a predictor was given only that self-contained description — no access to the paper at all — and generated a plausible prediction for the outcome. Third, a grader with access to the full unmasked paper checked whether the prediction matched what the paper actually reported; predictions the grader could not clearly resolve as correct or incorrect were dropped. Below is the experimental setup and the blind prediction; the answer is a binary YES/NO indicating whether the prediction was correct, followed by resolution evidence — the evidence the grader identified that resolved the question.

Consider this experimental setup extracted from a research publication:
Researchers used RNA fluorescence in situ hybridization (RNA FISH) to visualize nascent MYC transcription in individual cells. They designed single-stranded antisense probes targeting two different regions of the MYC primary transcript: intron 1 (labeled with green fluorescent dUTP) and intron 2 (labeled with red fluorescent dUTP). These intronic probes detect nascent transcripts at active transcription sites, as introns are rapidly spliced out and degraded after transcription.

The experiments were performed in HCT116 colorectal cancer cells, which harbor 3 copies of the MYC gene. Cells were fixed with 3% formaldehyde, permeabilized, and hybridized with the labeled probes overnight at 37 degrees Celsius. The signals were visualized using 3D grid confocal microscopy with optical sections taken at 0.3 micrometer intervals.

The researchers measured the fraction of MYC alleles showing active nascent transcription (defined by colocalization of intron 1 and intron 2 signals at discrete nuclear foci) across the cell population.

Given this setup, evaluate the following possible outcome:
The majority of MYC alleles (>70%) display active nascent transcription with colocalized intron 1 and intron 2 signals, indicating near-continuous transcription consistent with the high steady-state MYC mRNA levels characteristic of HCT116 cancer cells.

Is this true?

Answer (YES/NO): NO